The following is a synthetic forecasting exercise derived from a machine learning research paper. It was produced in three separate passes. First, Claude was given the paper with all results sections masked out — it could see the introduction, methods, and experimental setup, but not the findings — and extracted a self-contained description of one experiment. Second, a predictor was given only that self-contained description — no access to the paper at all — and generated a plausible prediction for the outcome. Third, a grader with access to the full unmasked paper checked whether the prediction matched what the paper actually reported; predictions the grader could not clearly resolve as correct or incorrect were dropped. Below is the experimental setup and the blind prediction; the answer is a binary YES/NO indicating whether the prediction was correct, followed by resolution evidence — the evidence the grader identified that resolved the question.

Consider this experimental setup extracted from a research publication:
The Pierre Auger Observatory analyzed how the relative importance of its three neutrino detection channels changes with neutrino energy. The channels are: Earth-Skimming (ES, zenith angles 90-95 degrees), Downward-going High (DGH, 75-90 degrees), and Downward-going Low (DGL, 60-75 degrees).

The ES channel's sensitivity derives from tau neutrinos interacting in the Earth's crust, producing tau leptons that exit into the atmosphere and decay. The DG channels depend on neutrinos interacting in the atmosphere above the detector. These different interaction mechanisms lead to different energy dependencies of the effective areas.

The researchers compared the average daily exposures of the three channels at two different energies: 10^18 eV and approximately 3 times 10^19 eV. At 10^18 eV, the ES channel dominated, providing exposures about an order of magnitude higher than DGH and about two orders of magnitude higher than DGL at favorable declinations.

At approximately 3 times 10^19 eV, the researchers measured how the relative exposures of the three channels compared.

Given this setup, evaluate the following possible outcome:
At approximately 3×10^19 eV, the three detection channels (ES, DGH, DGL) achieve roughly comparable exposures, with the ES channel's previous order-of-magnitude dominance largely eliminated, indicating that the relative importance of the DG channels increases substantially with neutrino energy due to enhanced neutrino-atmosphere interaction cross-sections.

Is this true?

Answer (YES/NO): YES